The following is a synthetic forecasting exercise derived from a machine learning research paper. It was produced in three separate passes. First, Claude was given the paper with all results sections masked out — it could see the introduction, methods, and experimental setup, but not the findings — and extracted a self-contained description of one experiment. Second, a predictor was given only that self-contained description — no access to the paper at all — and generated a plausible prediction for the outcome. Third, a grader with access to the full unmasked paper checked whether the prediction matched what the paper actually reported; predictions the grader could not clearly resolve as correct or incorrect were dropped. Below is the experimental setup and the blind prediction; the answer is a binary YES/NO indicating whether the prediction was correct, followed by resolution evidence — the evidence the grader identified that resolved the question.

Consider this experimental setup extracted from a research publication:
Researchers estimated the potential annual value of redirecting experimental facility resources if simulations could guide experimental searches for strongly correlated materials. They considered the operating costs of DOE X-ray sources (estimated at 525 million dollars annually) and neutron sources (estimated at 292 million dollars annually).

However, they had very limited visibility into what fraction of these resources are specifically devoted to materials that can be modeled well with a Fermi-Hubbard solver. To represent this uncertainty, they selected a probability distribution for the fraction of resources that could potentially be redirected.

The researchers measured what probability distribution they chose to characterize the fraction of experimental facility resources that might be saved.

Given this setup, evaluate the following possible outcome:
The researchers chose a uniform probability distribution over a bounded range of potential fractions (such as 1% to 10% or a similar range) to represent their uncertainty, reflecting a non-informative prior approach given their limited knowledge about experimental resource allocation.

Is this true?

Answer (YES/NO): NO